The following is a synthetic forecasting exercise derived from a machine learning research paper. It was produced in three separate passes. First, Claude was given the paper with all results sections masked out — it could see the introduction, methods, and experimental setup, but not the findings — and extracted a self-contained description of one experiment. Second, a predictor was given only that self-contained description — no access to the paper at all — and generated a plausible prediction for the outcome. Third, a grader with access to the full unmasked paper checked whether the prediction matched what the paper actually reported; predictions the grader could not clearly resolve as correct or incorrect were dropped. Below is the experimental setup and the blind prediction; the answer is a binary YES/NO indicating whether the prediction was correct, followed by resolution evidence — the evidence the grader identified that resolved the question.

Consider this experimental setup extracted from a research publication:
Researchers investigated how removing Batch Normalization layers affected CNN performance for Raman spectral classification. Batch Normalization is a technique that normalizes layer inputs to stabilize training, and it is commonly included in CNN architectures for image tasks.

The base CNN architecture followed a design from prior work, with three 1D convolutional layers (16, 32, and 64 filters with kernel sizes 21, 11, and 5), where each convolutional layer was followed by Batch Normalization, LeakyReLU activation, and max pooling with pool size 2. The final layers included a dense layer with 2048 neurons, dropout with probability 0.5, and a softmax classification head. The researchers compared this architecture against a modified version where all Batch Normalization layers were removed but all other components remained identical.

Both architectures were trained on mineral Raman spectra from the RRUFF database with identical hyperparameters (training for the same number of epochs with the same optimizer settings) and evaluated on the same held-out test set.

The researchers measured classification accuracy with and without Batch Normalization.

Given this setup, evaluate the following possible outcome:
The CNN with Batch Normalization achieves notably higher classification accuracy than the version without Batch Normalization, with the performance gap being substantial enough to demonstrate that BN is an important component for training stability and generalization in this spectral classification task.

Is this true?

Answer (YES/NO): NO